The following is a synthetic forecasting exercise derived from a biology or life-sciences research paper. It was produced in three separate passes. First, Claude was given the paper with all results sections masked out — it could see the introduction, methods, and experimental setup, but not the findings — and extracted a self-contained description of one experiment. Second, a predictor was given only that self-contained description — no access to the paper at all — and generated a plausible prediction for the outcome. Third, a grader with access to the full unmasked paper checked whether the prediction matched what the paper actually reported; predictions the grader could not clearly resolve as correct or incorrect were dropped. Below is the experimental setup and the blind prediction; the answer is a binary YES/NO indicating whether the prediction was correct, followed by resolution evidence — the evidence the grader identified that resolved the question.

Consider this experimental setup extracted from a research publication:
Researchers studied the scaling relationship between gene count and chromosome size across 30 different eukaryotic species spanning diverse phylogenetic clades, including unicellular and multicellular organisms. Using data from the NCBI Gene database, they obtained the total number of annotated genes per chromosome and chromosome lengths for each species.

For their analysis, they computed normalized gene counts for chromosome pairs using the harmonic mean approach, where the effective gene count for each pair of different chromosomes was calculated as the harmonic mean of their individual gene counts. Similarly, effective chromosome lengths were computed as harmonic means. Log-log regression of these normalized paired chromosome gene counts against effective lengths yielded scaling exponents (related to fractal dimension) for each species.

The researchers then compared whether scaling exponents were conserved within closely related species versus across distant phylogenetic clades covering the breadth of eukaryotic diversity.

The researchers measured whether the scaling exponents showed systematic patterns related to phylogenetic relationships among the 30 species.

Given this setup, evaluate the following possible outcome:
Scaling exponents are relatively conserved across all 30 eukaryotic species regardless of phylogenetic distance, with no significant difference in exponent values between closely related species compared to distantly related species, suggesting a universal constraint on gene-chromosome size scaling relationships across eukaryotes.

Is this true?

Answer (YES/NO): NO